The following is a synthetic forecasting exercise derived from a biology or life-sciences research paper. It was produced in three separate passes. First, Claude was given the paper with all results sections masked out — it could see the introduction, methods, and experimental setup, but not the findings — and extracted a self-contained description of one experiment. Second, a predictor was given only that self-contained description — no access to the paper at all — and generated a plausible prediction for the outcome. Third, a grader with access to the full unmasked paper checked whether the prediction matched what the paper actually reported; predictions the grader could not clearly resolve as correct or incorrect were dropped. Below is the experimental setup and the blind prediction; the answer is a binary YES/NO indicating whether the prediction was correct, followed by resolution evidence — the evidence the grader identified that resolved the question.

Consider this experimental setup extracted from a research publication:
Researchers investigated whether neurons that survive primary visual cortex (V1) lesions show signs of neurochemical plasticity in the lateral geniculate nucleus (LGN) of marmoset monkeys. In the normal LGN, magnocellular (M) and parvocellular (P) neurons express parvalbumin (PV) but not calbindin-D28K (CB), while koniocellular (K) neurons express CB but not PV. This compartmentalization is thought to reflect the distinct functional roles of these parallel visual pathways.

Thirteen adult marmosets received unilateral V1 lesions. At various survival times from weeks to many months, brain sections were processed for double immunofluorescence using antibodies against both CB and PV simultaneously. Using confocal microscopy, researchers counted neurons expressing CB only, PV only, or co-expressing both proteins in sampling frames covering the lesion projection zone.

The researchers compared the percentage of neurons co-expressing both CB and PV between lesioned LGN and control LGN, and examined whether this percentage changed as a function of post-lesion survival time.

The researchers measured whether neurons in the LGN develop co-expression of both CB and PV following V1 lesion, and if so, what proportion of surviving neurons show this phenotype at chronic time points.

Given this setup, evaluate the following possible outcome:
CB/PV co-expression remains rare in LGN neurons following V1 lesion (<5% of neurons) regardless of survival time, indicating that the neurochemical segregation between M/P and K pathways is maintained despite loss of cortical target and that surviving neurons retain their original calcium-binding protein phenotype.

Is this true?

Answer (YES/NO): NO